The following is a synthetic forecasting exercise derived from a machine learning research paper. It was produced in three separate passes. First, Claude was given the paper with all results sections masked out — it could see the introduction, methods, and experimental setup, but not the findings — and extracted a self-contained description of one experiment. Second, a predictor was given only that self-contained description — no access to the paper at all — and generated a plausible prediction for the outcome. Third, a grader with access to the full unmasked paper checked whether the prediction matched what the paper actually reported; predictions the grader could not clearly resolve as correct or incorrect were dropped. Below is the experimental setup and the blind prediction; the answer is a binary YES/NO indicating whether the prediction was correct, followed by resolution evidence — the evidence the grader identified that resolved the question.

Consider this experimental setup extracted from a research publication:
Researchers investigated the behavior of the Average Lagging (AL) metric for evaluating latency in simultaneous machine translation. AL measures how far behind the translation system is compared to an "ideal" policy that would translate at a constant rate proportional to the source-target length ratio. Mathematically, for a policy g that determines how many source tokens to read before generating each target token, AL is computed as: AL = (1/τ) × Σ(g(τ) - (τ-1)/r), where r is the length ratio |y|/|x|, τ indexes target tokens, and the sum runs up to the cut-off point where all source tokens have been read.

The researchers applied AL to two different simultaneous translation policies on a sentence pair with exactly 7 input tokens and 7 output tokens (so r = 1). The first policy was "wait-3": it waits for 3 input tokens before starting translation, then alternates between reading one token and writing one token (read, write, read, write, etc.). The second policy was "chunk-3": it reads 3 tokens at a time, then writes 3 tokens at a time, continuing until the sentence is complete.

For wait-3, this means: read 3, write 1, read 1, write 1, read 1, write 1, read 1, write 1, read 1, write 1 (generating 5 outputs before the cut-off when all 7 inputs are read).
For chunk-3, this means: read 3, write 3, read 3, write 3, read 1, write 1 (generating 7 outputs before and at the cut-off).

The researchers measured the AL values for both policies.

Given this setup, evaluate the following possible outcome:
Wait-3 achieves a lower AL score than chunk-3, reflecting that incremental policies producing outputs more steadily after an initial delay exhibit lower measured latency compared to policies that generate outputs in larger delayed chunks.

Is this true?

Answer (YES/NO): NO